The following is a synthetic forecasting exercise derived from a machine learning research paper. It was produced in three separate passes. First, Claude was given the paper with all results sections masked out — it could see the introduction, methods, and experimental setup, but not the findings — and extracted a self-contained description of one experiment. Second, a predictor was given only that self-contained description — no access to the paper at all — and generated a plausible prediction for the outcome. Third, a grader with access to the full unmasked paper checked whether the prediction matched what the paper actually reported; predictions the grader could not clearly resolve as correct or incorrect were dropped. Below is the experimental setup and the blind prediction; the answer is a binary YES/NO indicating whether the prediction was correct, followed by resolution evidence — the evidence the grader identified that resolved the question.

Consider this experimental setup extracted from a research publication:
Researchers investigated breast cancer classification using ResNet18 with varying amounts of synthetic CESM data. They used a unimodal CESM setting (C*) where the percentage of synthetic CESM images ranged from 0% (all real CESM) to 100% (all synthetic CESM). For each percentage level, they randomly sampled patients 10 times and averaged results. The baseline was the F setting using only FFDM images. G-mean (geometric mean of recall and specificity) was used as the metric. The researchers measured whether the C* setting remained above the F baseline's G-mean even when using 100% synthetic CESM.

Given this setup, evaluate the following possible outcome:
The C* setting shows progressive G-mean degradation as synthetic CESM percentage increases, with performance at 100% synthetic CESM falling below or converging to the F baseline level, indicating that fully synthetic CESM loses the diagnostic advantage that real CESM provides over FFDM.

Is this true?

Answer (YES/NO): NO